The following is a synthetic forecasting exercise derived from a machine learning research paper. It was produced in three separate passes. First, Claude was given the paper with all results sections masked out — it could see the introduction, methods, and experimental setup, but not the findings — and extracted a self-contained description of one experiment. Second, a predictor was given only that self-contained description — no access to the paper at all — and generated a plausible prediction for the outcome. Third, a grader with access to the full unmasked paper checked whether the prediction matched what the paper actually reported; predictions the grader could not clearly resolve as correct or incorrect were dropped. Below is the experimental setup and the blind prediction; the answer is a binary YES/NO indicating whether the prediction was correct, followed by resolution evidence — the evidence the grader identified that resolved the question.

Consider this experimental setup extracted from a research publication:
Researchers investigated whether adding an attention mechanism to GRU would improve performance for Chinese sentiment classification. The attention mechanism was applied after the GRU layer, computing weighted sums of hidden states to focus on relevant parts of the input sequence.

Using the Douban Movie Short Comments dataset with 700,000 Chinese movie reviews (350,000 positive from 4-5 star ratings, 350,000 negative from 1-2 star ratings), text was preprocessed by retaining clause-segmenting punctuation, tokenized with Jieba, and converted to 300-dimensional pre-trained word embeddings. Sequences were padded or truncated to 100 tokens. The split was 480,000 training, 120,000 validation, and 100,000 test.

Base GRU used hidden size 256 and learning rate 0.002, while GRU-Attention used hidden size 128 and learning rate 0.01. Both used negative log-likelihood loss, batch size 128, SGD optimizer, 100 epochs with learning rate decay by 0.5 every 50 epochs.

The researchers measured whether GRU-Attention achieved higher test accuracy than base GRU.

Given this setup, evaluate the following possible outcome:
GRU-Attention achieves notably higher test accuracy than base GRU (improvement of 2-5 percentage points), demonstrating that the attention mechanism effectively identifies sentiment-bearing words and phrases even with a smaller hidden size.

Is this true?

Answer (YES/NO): NO